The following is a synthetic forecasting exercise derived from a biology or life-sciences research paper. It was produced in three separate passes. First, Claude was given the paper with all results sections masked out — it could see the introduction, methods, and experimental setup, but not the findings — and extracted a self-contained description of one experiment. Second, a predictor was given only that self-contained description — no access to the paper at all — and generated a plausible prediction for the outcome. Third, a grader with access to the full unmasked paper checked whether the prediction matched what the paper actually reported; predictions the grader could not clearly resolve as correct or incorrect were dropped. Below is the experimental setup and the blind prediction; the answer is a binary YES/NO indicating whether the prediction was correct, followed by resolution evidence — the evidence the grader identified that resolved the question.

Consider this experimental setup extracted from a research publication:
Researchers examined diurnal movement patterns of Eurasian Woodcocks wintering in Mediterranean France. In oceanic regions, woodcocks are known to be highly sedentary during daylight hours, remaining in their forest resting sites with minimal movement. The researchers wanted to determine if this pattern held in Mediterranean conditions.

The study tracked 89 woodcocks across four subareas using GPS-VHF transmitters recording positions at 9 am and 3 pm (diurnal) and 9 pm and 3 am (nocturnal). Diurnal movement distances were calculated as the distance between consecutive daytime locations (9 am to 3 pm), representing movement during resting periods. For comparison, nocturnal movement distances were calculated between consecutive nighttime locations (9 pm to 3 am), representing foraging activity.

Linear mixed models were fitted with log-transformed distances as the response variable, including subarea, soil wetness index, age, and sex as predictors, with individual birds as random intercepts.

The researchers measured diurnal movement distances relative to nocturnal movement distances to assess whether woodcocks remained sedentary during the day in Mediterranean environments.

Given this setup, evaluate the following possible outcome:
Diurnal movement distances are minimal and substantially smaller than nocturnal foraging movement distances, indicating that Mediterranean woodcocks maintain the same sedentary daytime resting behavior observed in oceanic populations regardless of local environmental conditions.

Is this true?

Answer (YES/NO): NO